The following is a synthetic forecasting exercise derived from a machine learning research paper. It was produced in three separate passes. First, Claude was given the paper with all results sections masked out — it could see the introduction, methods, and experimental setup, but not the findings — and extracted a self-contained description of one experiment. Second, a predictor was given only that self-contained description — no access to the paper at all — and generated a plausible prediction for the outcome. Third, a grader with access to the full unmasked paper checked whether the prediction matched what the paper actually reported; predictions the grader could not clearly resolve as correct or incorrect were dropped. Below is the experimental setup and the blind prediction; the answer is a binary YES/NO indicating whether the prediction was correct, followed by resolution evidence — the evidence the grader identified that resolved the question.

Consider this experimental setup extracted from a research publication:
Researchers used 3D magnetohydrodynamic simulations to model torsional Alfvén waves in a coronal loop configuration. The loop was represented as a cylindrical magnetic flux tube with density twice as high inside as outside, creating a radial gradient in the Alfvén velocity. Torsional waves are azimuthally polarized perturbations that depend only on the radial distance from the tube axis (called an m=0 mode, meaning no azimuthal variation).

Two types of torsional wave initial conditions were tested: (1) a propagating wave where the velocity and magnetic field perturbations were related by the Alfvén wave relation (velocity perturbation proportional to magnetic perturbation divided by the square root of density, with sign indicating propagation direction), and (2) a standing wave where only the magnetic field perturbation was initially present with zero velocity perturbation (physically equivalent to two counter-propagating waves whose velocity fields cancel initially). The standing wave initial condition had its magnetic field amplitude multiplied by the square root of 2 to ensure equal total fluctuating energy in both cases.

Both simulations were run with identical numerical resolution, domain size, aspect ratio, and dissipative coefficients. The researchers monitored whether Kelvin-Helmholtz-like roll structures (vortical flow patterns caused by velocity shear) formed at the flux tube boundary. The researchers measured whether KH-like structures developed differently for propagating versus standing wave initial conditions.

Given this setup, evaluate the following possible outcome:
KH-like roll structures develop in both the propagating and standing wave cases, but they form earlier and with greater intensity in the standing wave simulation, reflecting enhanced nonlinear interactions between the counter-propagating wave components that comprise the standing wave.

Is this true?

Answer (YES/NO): NO